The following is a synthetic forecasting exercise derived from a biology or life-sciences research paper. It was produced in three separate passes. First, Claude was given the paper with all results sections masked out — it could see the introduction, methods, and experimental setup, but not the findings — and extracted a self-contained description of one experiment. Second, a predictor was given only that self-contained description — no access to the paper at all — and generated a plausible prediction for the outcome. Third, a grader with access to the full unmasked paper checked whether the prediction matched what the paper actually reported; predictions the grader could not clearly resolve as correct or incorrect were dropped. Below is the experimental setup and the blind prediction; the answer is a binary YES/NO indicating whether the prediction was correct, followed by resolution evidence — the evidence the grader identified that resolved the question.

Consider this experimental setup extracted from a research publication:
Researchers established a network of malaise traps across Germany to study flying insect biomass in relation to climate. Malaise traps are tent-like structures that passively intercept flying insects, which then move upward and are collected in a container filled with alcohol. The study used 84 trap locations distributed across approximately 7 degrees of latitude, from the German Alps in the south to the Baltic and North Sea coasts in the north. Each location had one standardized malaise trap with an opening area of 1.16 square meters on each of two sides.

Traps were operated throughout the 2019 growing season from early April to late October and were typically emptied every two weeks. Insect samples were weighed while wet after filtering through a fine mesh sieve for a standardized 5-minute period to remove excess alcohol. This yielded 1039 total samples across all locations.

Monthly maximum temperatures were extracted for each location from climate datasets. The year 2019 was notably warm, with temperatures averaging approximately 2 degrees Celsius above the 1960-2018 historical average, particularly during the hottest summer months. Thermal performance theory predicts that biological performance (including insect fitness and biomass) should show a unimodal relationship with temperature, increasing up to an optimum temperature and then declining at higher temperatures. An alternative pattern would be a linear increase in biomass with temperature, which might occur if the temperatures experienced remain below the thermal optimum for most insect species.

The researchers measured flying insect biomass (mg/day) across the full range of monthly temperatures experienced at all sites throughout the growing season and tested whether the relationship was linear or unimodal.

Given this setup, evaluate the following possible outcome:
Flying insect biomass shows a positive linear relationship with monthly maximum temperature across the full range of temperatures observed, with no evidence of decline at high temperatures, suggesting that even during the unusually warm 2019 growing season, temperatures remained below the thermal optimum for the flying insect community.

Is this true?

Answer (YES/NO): YES